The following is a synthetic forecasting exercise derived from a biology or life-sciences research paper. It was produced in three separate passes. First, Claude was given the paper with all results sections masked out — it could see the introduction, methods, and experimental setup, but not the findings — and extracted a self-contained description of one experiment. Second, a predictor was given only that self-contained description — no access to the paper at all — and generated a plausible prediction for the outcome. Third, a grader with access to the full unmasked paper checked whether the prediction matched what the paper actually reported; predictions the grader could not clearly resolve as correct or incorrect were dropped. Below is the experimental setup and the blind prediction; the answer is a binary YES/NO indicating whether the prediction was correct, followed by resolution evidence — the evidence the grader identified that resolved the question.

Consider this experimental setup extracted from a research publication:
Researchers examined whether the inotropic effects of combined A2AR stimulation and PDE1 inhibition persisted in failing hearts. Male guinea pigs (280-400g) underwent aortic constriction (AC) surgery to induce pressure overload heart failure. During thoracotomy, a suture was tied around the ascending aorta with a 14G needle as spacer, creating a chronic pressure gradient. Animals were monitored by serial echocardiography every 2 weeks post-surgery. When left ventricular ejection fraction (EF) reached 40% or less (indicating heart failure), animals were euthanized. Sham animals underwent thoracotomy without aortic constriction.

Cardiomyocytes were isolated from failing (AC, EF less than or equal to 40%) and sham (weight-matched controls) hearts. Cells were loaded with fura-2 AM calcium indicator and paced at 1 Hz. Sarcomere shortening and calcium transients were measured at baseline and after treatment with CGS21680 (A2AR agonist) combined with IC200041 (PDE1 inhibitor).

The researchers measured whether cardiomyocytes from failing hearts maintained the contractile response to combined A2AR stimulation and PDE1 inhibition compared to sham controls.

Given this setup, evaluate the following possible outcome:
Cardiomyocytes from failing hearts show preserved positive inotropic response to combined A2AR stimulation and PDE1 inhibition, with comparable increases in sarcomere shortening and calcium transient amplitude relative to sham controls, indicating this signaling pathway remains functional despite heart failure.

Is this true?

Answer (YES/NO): NO